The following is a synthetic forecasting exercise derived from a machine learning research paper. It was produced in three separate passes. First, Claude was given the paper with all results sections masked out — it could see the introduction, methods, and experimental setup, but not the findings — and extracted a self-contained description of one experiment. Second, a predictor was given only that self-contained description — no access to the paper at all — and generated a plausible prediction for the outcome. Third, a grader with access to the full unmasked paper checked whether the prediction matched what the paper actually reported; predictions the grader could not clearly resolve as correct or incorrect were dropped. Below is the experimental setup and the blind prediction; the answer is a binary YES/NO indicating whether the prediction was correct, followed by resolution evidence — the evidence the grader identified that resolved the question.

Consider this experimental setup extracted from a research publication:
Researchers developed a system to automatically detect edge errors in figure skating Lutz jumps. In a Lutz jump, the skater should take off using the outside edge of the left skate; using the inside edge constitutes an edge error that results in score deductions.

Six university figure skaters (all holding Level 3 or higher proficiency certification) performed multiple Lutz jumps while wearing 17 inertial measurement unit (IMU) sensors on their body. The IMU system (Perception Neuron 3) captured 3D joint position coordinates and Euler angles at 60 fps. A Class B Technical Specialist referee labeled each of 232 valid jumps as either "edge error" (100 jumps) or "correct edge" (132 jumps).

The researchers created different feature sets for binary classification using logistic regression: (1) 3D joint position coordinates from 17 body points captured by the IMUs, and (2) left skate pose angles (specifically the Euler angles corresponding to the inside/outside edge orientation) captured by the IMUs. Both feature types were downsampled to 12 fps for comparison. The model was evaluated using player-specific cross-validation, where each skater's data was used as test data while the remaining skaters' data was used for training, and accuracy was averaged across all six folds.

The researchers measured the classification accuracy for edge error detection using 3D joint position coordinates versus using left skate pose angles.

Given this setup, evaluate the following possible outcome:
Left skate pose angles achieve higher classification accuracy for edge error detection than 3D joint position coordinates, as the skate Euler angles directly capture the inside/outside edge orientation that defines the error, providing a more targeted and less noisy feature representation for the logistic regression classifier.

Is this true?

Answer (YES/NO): NO